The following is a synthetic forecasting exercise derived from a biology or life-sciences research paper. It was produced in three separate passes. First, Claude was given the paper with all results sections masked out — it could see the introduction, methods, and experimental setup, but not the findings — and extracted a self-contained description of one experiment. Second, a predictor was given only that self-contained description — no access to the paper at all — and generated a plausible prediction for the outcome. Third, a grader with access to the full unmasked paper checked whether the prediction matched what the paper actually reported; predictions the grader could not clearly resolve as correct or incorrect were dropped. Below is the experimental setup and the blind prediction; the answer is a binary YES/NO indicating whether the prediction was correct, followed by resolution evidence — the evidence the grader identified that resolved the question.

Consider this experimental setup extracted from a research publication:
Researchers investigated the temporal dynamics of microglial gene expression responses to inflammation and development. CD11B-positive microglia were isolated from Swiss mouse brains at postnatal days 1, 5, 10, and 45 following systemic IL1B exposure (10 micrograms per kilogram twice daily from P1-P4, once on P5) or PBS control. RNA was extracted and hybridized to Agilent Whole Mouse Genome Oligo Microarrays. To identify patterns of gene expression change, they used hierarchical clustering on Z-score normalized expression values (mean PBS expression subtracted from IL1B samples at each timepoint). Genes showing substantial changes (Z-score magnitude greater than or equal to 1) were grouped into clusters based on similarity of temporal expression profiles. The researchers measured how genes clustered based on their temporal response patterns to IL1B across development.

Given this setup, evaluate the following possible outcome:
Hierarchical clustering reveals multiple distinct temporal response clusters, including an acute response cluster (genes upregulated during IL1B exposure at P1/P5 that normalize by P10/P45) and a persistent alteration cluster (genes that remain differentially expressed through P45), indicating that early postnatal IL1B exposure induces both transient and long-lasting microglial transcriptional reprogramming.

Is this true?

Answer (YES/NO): NO